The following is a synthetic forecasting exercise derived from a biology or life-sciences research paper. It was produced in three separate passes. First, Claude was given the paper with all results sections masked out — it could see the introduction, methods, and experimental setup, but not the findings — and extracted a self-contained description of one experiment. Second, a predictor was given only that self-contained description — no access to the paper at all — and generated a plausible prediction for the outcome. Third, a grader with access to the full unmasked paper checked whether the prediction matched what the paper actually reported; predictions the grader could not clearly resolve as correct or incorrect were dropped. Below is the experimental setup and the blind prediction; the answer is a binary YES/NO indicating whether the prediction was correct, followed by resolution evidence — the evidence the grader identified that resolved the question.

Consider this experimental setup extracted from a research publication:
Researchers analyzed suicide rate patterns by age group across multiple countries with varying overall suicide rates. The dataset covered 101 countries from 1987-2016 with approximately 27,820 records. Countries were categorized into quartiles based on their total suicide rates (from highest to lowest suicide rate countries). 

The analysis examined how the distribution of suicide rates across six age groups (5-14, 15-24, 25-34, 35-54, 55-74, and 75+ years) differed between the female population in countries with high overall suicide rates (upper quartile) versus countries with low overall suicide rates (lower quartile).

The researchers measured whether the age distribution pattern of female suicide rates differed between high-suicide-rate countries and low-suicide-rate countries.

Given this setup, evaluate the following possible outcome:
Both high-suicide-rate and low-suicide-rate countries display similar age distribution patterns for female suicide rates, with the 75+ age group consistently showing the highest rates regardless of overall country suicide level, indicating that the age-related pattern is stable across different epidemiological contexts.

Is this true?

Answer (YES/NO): NO